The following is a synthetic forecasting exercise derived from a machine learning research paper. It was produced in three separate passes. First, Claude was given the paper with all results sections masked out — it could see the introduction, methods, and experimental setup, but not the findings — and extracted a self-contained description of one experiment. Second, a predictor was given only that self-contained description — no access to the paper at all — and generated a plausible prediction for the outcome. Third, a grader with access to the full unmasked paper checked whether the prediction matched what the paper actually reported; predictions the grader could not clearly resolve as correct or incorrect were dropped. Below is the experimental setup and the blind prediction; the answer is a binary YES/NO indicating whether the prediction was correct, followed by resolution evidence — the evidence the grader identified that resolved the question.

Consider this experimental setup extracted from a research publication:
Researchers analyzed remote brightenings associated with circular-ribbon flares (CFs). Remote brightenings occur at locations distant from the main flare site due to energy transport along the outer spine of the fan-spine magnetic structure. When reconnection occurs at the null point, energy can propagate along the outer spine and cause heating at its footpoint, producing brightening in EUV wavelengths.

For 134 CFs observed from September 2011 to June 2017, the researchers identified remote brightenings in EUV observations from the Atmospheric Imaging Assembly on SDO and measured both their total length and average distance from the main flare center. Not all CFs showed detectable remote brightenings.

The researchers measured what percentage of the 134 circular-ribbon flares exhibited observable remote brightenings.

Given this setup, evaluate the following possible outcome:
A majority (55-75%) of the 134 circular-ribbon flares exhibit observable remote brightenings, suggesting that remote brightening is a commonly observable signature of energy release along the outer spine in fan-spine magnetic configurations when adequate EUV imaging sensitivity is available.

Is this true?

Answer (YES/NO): YES